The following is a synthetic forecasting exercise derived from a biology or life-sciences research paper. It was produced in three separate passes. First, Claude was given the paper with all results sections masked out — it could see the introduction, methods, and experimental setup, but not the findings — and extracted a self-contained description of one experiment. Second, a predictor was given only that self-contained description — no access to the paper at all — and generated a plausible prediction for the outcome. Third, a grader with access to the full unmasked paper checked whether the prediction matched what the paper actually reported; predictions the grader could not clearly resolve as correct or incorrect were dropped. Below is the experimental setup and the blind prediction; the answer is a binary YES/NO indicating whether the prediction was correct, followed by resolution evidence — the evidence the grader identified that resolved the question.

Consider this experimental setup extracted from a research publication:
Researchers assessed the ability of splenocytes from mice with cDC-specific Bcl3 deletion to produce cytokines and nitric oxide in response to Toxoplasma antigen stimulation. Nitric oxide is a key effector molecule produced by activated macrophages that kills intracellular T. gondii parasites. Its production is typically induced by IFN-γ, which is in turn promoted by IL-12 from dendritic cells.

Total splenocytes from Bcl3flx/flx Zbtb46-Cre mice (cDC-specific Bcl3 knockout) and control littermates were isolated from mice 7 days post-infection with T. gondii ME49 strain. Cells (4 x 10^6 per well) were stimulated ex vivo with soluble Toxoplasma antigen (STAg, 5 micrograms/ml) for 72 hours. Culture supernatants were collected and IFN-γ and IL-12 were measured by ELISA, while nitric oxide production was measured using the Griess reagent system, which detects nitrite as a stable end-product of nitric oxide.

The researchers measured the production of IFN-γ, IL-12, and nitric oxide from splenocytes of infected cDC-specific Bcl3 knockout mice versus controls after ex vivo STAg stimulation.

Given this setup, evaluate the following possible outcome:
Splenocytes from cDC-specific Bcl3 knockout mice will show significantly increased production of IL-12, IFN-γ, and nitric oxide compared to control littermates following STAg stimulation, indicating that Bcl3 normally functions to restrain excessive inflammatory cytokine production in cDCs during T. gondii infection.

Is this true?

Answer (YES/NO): NO